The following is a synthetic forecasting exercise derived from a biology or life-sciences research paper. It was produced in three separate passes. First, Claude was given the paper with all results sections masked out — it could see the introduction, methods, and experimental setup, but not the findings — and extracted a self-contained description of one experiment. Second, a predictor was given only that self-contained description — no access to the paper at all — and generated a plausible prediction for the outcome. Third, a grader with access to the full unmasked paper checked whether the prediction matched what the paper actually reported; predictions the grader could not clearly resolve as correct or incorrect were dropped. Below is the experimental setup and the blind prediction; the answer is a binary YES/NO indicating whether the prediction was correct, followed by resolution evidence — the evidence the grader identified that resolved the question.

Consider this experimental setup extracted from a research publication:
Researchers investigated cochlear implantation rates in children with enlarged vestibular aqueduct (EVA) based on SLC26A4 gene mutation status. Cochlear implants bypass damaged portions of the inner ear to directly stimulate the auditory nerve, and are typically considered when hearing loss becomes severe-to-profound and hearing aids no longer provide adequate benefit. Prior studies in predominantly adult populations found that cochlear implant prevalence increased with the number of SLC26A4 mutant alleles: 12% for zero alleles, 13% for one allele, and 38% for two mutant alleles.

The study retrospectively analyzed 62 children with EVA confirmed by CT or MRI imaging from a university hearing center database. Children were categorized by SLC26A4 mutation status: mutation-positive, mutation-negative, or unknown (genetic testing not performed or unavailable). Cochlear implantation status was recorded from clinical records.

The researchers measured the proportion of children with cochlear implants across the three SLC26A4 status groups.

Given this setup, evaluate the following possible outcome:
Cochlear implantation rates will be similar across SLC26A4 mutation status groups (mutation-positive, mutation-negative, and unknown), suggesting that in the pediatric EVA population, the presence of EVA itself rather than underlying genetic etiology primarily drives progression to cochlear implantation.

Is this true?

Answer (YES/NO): NO